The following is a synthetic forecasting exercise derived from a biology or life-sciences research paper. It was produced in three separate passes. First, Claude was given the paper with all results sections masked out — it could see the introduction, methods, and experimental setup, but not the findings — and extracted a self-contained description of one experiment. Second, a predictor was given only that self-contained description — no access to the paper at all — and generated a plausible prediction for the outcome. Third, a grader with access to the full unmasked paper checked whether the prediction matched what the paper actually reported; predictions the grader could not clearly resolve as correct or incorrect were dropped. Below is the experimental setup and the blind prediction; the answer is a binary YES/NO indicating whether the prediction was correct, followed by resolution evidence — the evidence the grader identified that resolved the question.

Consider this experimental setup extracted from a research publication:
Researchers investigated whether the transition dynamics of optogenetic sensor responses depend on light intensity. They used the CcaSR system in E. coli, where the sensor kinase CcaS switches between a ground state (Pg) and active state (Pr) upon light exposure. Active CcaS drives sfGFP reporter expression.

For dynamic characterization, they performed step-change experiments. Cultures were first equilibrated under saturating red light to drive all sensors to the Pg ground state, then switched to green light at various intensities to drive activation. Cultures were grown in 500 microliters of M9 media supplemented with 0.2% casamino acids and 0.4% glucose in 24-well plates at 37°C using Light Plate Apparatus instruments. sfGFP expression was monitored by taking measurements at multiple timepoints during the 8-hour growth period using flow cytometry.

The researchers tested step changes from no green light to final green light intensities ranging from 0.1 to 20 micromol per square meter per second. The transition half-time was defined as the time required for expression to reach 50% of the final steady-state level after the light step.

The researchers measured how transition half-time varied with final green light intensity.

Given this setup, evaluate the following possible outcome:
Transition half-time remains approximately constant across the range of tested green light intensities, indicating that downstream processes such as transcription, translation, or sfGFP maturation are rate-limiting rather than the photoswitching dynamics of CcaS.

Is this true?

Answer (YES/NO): NO